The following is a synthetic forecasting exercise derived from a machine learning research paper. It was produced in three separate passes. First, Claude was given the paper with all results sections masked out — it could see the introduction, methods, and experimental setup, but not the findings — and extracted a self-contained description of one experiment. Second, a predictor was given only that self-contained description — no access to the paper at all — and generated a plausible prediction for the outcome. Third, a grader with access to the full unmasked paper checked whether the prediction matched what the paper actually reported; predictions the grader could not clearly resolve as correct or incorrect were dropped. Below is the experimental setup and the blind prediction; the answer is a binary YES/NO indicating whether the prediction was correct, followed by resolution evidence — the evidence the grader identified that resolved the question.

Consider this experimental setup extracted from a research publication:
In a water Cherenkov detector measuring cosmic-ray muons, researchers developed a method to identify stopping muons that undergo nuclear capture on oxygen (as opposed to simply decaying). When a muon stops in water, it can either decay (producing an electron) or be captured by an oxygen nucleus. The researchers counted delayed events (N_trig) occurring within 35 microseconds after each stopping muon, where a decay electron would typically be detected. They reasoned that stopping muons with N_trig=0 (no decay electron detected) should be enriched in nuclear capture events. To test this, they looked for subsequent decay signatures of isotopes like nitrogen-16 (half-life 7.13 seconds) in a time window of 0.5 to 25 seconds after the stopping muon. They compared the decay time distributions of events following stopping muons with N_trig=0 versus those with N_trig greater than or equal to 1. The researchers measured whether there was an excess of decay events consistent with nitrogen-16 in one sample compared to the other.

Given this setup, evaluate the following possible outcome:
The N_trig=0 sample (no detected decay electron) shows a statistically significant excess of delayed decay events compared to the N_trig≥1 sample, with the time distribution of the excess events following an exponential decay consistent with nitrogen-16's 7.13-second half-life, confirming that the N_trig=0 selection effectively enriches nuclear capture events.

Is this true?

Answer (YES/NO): YES